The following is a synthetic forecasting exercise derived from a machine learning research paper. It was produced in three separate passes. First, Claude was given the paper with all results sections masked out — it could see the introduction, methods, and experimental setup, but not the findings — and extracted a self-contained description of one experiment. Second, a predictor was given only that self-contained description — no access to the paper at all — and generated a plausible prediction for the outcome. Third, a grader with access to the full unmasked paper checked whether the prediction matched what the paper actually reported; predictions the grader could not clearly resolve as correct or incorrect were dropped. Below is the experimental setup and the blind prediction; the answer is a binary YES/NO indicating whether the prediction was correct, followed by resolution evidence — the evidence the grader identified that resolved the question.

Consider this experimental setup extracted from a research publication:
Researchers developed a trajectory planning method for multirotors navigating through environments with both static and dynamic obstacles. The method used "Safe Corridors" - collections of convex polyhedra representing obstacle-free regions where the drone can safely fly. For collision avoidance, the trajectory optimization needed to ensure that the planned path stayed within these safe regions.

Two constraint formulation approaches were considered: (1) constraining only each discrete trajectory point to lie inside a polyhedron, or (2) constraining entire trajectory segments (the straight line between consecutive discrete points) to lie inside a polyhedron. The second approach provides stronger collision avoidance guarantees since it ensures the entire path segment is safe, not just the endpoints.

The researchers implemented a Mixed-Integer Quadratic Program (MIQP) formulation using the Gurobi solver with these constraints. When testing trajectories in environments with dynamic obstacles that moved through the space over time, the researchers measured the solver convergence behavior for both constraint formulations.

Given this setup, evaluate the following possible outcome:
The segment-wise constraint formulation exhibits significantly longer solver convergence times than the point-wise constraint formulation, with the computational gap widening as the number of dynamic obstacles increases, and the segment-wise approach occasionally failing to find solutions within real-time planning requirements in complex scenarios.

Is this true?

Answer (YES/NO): NO